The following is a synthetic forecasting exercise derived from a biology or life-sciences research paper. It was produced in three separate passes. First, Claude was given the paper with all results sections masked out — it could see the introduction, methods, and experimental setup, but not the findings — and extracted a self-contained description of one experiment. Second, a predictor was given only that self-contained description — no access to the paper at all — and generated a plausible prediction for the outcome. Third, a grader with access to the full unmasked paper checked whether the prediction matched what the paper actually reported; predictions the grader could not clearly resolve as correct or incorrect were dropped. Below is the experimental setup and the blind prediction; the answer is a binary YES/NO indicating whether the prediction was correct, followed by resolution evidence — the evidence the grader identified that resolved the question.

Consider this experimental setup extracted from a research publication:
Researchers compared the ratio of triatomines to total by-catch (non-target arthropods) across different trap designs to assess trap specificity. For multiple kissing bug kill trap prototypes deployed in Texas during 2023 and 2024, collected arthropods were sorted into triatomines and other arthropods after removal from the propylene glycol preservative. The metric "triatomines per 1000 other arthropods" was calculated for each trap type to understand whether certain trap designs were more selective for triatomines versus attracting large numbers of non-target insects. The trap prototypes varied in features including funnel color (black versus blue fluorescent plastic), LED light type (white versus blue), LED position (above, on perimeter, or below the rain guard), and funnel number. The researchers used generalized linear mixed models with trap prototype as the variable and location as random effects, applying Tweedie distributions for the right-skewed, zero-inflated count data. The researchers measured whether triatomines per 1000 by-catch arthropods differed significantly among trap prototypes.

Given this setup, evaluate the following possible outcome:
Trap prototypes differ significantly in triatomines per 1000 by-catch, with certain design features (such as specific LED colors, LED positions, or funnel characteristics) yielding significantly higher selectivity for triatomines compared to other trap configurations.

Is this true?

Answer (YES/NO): YES